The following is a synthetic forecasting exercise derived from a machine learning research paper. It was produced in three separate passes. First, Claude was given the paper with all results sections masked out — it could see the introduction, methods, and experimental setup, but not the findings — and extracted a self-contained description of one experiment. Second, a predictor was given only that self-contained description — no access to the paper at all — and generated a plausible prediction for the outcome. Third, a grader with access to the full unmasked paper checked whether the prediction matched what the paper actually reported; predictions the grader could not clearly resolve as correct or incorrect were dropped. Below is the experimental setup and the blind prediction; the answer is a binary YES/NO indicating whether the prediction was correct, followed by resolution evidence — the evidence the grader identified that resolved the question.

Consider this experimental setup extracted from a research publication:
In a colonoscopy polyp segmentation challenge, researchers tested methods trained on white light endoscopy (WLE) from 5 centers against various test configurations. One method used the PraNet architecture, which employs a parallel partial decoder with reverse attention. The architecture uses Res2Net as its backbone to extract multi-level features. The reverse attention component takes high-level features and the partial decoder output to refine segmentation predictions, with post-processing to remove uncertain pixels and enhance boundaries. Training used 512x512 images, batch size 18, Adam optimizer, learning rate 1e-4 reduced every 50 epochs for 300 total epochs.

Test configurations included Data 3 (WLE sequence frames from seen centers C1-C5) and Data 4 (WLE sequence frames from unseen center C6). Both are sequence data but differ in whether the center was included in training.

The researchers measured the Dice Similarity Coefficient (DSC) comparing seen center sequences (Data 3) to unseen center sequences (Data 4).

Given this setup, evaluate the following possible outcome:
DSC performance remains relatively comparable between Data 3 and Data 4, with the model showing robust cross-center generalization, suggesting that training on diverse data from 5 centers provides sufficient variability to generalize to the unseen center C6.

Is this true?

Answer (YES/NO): NO